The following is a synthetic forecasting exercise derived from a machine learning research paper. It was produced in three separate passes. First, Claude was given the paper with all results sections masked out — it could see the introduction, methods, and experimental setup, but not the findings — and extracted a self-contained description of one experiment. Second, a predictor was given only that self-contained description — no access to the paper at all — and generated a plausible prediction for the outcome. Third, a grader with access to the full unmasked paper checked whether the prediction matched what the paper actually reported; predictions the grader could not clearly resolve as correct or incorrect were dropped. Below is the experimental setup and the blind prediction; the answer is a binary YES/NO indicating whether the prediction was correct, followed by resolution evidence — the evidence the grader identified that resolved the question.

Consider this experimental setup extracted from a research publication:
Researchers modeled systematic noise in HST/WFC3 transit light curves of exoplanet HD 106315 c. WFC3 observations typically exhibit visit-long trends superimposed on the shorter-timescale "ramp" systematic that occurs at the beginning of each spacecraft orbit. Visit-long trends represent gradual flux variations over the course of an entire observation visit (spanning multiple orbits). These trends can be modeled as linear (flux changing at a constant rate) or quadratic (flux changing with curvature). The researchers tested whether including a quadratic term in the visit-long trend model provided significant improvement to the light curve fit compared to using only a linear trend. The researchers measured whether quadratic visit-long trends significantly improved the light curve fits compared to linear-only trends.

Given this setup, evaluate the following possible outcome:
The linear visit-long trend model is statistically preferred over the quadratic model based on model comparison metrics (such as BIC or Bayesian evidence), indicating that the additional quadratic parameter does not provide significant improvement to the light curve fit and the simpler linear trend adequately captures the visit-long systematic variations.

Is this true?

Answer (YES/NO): YES